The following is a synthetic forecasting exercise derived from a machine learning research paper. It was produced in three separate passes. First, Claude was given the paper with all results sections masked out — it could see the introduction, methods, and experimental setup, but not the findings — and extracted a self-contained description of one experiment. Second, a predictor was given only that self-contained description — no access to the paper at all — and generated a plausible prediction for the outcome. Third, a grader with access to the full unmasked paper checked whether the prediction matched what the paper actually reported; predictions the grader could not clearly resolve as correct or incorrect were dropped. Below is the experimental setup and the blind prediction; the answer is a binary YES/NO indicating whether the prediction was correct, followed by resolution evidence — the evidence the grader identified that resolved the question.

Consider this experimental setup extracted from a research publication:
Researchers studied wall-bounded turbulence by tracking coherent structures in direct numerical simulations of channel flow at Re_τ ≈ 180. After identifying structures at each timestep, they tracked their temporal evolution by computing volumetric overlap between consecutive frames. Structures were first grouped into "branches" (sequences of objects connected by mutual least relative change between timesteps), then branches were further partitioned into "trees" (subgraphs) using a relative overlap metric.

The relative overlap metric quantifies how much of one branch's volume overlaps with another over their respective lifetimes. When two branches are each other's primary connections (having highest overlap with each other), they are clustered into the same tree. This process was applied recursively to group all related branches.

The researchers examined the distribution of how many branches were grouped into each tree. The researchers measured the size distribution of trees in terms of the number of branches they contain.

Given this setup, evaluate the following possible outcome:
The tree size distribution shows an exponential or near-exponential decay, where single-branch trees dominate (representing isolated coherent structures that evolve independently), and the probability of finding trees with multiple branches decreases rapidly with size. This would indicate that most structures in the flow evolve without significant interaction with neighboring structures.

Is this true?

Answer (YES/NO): YES